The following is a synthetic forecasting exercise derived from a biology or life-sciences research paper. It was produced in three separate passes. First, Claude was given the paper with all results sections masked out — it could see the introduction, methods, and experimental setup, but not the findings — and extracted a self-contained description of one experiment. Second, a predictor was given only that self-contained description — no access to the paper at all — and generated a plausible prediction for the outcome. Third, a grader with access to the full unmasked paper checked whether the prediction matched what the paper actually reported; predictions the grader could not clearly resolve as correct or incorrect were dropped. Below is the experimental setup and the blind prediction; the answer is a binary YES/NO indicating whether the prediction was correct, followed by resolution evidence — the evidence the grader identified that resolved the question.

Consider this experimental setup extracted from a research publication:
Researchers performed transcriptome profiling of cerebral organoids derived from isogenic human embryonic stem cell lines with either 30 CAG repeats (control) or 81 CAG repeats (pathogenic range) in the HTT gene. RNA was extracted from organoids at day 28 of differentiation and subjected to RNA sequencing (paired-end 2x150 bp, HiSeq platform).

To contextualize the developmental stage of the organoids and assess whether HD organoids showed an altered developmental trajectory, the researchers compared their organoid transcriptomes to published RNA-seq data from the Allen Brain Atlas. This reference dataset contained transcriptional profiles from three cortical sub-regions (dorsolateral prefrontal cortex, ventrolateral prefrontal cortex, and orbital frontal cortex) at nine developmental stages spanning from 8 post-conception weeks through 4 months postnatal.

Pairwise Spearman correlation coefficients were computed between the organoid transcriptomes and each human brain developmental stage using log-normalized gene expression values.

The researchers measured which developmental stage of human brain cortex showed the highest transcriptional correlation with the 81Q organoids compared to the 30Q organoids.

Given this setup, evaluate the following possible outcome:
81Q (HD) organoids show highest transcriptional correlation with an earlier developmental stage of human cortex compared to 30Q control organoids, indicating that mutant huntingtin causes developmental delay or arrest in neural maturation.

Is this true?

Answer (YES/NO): NO